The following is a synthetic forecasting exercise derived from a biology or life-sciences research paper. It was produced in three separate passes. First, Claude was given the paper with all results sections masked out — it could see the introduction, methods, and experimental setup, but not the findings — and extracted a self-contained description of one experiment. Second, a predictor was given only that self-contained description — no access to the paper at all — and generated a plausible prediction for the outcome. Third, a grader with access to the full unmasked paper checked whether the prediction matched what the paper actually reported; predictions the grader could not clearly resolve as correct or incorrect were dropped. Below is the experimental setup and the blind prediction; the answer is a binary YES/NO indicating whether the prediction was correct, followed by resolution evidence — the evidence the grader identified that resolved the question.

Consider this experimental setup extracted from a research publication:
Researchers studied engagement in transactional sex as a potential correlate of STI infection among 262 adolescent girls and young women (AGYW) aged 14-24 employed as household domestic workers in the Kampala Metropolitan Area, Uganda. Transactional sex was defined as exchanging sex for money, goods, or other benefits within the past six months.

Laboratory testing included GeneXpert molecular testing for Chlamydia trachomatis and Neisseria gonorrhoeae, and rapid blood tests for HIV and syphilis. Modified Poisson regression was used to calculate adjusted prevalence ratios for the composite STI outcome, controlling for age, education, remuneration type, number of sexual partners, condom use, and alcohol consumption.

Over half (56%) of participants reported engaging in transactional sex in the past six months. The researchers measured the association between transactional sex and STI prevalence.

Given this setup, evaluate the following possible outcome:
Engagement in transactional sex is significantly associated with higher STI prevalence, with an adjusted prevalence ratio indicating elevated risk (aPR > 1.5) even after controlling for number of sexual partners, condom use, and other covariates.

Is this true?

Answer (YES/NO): NO